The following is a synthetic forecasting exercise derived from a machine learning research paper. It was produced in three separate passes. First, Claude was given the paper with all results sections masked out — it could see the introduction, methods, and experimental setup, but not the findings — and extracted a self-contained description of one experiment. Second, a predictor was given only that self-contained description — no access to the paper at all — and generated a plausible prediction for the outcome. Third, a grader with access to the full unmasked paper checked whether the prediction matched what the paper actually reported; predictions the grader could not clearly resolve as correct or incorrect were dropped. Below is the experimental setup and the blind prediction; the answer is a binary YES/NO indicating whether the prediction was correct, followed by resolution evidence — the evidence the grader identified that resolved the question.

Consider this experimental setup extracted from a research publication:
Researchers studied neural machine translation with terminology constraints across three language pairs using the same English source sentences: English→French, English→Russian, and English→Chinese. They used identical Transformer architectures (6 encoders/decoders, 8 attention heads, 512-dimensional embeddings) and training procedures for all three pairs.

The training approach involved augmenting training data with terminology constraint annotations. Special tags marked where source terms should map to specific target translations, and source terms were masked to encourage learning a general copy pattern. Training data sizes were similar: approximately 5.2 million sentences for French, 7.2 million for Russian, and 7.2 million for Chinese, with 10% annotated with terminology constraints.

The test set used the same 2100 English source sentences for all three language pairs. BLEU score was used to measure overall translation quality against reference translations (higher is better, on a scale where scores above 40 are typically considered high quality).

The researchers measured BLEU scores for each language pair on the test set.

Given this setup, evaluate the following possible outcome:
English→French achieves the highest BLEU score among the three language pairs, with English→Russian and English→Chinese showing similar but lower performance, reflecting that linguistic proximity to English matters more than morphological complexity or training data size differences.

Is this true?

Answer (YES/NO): YES